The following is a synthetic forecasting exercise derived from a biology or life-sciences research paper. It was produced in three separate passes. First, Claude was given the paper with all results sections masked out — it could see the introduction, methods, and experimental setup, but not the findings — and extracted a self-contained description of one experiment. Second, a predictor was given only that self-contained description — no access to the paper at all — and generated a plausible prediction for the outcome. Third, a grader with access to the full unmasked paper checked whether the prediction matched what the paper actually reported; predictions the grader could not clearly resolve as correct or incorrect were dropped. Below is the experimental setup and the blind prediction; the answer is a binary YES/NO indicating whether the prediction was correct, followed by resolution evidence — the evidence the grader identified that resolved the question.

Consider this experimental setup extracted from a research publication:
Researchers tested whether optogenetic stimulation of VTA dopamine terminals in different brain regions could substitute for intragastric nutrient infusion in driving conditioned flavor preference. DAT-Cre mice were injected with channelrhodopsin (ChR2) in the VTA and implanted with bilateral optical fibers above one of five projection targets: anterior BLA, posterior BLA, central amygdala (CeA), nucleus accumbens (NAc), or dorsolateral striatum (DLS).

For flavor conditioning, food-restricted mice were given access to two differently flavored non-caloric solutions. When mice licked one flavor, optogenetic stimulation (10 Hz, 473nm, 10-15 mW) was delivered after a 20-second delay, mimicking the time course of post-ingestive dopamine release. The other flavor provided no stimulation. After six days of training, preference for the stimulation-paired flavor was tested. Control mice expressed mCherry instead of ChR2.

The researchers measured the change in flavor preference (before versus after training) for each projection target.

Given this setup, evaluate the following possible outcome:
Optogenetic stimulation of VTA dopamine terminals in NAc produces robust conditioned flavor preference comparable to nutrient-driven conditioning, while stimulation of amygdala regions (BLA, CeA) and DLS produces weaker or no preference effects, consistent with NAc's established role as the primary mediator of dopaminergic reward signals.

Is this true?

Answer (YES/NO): NO